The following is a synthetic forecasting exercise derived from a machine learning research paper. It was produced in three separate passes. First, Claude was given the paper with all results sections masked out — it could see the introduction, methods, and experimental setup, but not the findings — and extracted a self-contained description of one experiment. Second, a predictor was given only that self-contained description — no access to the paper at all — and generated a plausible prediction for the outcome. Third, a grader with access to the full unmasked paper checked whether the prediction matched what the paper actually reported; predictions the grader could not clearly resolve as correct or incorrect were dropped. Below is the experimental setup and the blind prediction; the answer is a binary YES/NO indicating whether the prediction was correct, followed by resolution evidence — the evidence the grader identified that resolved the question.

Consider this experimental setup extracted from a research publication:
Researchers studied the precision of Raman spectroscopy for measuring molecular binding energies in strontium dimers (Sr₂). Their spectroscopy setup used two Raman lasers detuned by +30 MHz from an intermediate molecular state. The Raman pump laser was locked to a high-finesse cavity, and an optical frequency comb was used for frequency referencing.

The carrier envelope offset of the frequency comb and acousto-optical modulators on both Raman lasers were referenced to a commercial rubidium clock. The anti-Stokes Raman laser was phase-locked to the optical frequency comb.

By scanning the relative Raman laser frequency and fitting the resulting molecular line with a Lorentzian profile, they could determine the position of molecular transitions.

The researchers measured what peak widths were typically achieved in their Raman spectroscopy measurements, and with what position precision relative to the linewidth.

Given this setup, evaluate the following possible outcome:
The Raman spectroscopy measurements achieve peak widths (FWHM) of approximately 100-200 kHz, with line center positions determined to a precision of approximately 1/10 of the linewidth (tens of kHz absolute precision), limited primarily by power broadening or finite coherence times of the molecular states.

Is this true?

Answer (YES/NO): NO